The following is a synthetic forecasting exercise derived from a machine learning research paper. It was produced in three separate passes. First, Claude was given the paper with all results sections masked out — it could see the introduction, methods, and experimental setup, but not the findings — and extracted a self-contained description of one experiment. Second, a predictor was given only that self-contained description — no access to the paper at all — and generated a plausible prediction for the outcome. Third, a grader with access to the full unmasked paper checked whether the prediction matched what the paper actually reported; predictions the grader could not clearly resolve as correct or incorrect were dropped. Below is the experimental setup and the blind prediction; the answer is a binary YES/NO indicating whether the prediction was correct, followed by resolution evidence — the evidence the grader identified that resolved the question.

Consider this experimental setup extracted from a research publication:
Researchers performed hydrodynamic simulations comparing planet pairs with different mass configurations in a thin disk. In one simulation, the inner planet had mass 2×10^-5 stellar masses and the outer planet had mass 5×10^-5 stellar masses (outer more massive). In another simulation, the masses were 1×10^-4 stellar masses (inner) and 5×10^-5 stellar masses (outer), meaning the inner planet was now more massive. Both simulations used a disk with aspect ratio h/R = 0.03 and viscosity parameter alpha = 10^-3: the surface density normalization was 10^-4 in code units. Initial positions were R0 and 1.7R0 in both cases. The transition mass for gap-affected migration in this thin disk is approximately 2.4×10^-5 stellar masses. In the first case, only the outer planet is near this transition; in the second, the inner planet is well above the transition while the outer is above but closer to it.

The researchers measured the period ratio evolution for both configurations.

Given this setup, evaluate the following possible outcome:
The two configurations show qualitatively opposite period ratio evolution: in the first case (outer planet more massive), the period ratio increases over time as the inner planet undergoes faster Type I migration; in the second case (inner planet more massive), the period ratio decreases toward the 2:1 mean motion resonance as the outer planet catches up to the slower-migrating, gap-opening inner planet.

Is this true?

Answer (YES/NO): NO